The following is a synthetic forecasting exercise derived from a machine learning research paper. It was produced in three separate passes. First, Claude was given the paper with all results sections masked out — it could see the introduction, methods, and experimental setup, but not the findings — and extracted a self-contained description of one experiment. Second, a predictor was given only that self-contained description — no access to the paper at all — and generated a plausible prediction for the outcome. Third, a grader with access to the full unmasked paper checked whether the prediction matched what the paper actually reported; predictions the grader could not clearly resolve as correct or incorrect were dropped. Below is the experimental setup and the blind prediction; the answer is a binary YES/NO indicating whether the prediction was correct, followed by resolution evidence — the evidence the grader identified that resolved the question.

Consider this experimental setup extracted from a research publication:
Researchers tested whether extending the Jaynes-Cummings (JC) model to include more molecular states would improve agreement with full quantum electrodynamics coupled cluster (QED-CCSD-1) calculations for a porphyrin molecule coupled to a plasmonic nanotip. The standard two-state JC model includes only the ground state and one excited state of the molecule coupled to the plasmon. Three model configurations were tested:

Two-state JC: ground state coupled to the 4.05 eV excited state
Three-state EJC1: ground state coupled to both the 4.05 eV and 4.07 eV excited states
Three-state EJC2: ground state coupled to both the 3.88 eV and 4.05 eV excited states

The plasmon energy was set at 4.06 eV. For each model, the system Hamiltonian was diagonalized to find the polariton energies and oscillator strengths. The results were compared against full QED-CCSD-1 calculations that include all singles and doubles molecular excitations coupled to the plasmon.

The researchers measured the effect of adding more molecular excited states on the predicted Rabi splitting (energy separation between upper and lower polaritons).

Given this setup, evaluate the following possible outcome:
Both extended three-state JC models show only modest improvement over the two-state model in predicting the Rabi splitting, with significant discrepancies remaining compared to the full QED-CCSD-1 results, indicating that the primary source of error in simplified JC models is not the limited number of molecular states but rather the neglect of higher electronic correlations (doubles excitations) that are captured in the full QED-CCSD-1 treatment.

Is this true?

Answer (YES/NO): NO